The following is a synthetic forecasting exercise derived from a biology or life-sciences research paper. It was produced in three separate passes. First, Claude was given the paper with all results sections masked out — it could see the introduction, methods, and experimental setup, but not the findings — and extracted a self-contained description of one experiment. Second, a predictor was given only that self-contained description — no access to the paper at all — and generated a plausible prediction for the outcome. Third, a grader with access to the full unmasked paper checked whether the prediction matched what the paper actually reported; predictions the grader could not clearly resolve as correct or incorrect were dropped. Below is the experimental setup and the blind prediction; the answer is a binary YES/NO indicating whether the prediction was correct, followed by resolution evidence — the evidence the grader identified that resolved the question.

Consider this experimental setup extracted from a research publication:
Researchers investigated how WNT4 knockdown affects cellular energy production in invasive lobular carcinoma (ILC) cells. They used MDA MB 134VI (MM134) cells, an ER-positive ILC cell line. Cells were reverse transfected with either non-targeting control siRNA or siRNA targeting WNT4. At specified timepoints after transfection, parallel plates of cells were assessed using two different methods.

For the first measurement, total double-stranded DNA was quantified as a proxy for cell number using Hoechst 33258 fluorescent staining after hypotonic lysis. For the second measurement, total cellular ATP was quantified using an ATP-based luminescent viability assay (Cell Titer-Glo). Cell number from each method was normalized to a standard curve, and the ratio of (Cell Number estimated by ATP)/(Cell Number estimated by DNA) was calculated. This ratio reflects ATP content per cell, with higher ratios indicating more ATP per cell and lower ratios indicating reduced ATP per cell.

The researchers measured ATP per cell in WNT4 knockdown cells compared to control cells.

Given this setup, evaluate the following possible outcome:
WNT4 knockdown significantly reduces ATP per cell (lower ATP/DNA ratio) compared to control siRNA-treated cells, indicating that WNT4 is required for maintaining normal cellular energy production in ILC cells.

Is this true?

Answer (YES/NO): YES